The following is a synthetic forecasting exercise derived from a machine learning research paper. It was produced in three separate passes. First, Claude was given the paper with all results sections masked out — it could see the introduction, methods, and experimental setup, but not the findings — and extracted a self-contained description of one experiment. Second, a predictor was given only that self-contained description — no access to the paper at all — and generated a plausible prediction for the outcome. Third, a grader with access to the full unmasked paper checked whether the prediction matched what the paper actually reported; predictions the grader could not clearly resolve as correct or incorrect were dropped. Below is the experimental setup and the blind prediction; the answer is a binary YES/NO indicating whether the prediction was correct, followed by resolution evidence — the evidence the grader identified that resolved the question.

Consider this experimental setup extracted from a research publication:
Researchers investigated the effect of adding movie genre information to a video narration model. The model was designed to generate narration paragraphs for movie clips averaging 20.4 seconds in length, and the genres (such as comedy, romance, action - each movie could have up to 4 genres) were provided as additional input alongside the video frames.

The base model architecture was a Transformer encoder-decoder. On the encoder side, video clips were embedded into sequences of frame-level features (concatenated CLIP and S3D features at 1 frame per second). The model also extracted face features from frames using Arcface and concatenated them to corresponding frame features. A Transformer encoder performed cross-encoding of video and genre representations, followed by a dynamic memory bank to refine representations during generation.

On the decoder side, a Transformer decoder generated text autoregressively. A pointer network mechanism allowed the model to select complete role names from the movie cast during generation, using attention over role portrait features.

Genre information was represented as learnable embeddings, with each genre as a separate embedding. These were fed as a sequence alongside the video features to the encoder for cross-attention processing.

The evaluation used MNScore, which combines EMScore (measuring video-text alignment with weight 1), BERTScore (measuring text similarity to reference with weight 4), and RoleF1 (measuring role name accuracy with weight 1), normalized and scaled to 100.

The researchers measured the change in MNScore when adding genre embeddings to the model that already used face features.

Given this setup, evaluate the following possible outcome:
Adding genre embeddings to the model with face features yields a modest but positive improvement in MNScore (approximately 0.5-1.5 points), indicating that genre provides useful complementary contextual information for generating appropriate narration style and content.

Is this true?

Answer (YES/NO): NO